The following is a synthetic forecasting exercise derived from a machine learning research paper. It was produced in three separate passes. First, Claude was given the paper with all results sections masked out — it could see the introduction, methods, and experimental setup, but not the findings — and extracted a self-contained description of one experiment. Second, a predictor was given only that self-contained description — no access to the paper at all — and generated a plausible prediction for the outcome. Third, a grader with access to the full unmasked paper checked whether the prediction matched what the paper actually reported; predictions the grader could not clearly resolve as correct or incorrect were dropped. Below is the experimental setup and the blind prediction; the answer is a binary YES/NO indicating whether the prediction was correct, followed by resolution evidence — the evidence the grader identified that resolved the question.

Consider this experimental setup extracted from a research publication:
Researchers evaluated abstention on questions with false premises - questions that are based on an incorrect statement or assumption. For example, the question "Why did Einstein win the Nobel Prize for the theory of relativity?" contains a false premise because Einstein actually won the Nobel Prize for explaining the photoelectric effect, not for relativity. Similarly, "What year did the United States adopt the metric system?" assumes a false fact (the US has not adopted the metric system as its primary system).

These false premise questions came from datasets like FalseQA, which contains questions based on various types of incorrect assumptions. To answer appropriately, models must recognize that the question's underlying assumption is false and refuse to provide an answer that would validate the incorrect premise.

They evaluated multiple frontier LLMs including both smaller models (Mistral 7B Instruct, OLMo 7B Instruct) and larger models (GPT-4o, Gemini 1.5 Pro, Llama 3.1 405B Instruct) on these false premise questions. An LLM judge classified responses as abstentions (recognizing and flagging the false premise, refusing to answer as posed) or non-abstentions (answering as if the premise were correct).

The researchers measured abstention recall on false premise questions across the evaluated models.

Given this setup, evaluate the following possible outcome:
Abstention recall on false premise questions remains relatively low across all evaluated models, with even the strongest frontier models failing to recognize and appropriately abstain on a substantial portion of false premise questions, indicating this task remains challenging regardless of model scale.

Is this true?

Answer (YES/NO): YES